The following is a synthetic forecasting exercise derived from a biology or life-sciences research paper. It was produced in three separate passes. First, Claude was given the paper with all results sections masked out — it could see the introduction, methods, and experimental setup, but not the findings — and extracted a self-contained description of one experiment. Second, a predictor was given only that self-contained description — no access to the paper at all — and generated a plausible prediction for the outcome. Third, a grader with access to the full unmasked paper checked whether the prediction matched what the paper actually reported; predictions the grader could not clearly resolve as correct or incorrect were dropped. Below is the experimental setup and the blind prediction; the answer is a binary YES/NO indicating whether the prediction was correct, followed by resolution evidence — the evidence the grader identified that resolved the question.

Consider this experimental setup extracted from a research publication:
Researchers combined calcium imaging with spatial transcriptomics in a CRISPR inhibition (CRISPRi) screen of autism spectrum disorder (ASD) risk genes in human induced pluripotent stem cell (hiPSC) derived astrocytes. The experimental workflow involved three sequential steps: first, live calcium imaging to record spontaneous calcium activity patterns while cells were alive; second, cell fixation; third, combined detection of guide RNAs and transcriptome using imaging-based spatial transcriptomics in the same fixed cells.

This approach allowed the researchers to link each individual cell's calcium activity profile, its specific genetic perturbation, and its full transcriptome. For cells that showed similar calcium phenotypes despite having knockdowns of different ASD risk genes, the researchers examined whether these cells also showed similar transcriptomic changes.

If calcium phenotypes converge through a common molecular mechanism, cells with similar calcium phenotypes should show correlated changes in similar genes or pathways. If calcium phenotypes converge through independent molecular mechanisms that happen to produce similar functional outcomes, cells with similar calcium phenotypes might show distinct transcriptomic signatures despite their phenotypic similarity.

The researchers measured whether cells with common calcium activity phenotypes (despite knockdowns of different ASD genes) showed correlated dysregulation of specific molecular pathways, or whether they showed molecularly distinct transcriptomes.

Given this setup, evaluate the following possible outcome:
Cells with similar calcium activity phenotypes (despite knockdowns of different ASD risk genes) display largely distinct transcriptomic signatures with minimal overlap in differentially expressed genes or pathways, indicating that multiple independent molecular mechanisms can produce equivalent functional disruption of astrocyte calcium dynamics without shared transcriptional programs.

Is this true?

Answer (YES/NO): NO